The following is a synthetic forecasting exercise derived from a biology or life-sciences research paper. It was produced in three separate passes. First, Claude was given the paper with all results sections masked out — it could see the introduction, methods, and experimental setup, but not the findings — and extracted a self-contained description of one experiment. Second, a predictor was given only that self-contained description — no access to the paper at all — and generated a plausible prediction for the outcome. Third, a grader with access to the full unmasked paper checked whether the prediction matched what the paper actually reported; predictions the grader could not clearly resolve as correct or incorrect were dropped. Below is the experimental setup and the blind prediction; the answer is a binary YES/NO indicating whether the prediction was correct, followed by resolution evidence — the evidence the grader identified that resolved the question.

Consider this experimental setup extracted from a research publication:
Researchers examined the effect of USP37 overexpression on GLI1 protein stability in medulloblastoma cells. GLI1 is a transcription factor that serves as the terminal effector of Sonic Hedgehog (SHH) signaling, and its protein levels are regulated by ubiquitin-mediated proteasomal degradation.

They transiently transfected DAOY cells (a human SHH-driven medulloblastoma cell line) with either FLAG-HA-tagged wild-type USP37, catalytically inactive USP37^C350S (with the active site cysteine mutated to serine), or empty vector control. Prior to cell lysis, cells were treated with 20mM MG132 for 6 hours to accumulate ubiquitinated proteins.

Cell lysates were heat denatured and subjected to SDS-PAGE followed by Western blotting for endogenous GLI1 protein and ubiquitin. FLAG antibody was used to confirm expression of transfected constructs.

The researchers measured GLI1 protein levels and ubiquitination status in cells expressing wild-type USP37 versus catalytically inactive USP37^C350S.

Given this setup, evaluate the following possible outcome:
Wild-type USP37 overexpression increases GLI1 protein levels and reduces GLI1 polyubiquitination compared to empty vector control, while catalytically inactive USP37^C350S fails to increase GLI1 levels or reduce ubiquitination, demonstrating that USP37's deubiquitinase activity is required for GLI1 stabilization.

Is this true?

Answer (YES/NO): YES